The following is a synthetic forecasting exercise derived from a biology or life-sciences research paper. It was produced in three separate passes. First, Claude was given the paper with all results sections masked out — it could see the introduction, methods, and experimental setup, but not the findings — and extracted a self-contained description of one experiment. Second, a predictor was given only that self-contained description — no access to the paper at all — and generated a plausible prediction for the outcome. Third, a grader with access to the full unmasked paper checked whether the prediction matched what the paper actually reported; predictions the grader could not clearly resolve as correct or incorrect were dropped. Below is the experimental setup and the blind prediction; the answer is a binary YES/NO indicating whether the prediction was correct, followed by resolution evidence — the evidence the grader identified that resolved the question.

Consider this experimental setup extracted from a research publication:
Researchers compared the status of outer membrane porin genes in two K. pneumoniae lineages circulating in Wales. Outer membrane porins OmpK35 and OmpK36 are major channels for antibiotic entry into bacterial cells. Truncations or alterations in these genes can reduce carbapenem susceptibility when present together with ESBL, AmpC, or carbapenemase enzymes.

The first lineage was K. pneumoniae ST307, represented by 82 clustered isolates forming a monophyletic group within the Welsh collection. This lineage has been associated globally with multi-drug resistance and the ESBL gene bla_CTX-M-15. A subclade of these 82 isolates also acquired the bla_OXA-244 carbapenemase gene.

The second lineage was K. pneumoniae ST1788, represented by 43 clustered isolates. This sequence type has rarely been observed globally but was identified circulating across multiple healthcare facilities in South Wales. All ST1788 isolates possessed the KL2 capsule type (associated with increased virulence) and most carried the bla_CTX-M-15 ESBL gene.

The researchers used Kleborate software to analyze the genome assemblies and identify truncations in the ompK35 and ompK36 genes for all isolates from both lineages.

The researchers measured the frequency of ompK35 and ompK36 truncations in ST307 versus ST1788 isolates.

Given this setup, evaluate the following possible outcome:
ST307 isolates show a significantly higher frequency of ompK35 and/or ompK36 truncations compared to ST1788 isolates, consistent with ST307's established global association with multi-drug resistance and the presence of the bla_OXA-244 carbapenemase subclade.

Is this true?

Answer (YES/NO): YES